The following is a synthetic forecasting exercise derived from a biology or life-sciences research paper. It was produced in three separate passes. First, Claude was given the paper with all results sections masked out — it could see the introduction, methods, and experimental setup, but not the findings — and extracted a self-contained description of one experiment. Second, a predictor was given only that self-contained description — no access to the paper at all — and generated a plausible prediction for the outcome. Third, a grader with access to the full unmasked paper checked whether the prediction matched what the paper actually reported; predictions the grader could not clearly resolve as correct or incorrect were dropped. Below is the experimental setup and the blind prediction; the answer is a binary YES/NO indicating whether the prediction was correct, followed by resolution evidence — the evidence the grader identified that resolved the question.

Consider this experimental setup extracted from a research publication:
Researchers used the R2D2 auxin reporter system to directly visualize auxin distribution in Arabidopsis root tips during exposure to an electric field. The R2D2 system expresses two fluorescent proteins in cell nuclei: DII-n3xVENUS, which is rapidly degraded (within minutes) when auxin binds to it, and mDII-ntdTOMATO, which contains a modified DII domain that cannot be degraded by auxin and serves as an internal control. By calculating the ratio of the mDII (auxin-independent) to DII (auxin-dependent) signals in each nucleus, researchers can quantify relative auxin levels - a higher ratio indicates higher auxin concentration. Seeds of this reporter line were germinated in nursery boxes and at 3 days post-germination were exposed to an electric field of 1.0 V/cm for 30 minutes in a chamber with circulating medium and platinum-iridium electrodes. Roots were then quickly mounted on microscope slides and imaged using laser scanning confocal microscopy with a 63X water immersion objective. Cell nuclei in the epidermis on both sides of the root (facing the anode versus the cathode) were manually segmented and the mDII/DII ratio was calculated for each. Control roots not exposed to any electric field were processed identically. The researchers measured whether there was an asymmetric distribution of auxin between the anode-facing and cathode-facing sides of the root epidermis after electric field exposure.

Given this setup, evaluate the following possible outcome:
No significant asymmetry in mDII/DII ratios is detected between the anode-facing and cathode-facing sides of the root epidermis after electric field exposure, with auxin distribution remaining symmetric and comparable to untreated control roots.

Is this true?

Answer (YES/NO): YES